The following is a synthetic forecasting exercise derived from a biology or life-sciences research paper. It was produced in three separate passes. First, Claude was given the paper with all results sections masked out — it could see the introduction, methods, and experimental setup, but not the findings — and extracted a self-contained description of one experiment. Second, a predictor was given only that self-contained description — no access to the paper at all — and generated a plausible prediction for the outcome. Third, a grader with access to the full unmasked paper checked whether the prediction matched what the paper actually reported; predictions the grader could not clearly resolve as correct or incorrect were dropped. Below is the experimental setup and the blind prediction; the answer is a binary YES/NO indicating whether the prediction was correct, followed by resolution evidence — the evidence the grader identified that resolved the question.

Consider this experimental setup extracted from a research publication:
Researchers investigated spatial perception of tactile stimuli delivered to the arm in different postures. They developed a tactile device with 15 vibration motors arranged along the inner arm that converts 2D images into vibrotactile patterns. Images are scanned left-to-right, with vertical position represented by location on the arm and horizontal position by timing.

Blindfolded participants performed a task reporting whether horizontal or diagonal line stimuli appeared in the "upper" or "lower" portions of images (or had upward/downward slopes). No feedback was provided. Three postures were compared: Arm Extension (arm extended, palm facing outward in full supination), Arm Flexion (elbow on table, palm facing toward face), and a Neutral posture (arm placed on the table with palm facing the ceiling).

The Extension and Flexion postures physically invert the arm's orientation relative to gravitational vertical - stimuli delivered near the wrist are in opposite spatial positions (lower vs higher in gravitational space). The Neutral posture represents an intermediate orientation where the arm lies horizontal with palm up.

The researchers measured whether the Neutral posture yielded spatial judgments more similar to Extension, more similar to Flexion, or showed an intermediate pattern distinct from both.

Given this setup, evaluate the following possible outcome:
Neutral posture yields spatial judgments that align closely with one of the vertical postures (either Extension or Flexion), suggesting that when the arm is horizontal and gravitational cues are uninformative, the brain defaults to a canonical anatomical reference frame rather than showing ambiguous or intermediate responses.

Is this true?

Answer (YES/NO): NO